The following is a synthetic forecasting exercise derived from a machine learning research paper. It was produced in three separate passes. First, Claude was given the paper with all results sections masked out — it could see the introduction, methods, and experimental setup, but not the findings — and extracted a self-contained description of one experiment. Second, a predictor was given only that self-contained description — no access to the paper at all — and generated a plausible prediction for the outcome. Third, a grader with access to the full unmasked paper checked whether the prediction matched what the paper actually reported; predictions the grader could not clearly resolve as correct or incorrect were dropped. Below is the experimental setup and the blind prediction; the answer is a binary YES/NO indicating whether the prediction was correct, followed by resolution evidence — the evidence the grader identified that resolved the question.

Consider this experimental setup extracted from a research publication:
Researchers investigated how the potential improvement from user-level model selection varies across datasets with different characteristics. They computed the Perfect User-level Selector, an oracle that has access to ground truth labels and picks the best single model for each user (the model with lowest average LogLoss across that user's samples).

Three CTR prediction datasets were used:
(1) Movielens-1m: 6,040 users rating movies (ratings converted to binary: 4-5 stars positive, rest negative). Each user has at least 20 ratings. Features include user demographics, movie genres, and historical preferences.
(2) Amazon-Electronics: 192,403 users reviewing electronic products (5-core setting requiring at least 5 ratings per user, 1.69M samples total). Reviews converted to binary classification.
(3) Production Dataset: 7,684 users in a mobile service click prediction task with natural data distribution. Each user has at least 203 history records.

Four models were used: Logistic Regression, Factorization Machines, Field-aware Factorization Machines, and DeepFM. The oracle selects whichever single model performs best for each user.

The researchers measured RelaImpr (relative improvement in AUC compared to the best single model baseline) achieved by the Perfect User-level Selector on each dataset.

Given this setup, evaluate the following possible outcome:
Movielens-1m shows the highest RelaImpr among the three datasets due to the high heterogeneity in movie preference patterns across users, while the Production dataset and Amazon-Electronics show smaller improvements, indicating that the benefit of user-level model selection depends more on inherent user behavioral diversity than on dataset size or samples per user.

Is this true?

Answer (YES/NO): NO